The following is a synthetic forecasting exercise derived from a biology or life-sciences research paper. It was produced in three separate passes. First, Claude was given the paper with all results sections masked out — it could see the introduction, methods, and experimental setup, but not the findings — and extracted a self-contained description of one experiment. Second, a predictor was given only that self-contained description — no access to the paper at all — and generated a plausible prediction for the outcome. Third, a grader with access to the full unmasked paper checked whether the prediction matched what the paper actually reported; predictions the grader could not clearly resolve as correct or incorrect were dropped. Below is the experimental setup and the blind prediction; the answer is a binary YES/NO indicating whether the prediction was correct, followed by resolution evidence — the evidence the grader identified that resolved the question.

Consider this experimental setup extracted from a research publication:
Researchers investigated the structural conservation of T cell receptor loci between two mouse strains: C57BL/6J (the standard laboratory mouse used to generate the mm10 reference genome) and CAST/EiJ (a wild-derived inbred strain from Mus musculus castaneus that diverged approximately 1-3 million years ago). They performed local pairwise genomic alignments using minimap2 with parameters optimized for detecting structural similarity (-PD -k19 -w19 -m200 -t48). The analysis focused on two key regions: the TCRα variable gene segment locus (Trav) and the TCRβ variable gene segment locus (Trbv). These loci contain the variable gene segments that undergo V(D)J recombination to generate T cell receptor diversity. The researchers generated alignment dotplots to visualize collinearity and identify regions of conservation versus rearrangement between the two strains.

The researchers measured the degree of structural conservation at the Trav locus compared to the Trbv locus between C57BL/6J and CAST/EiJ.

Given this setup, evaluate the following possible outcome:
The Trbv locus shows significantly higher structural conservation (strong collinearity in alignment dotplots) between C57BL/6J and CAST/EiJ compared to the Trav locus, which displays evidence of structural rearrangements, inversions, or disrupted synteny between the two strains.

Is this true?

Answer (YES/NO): YES